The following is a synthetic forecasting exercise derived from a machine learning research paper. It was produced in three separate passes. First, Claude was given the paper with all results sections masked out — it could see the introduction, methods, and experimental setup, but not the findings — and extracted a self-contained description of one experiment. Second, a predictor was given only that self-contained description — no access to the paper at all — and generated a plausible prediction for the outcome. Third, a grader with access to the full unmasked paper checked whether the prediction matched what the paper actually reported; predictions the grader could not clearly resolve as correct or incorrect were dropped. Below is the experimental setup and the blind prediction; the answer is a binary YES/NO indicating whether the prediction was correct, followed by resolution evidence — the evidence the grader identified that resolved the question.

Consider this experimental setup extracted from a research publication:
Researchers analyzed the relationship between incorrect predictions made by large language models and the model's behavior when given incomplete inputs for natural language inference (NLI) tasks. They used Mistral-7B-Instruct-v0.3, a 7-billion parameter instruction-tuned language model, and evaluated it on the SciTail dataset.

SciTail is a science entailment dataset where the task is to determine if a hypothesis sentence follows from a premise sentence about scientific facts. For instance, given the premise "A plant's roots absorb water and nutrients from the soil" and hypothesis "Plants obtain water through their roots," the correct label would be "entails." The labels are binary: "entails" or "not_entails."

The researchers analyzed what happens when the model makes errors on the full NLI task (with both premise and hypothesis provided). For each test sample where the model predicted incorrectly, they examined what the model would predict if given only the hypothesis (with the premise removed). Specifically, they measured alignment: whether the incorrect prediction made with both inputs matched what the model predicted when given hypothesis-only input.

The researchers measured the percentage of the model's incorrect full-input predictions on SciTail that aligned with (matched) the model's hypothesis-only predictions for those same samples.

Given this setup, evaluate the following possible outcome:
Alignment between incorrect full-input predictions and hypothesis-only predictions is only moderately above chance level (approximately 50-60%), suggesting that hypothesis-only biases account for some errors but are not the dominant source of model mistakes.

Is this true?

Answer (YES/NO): NO